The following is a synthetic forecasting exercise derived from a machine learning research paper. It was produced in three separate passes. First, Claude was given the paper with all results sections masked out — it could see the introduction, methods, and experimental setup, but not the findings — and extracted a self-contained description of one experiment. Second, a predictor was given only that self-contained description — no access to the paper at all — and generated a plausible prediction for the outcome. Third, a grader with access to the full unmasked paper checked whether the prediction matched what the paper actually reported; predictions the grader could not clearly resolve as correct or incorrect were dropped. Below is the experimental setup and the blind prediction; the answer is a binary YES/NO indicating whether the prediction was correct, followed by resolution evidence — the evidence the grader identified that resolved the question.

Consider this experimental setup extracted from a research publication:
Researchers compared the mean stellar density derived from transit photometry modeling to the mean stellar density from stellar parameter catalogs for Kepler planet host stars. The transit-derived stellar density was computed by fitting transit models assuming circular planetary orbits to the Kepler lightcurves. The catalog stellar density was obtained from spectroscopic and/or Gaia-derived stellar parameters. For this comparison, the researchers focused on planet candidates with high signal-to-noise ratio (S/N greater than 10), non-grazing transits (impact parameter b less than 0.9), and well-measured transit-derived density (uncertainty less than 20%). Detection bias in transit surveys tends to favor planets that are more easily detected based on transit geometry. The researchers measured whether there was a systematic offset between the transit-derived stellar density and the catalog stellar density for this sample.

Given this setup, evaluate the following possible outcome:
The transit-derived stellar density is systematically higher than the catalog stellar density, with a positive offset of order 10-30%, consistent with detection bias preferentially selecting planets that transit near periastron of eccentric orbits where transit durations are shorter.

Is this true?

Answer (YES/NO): YES